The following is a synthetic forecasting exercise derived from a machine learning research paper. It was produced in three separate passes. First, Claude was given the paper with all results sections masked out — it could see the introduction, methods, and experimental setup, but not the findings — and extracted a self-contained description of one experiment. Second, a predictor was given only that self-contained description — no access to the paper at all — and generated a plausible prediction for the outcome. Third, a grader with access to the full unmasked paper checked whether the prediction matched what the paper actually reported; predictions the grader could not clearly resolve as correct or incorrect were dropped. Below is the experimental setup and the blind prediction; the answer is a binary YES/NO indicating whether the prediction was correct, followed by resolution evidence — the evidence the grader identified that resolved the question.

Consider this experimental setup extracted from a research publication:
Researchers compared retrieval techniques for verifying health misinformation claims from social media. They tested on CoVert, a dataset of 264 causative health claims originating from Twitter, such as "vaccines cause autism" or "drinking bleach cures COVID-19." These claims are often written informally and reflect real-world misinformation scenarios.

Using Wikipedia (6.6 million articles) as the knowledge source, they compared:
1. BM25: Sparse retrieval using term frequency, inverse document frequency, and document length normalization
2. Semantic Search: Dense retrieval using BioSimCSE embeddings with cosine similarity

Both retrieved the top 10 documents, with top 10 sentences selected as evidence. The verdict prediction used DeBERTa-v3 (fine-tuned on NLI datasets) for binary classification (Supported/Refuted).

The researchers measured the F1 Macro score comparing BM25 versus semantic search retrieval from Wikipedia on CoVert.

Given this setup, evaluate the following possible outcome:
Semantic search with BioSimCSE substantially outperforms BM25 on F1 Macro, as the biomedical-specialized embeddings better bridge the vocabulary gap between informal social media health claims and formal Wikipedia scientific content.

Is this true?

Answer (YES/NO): YES